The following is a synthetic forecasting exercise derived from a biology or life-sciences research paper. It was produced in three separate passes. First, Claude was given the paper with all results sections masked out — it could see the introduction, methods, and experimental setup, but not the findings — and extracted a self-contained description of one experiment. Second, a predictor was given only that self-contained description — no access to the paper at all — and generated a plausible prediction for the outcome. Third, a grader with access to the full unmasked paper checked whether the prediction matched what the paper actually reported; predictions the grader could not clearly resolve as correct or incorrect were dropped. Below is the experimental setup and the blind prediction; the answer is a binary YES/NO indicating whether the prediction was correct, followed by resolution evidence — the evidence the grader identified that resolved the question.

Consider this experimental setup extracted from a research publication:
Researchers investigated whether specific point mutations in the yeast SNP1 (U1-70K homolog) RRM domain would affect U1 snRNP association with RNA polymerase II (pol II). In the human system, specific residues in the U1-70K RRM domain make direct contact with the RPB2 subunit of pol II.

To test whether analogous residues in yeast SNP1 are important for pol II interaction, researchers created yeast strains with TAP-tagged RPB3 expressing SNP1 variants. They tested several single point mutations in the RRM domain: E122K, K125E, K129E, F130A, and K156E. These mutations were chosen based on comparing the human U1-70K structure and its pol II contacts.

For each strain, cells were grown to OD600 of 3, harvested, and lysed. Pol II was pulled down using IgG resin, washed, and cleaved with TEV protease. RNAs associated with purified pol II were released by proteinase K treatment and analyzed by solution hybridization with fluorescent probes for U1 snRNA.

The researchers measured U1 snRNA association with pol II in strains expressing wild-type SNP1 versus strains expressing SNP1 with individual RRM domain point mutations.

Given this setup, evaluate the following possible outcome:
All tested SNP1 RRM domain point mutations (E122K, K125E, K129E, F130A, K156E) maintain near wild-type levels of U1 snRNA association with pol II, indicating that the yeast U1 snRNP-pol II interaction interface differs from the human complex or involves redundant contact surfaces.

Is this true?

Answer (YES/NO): YES